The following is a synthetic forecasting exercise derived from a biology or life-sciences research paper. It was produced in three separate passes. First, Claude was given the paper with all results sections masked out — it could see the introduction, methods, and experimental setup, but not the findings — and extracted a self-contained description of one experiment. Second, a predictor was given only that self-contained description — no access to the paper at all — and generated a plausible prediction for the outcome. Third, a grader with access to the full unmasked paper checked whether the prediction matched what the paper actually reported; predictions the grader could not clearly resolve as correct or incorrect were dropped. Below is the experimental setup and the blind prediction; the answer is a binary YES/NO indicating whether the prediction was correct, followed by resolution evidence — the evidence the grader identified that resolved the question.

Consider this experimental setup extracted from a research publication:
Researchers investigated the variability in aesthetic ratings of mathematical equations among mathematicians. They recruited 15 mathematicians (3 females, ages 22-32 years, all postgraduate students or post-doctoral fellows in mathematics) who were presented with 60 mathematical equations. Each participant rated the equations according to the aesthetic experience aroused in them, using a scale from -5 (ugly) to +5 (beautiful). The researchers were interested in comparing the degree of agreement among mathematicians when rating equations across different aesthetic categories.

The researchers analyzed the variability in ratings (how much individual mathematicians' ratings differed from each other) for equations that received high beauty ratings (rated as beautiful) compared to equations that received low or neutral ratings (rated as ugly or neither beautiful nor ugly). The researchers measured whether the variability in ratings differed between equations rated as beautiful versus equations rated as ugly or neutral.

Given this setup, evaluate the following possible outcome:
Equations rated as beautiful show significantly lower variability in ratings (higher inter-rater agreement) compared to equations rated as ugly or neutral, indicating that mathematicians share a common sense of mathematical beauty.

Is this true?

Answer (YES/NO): YES